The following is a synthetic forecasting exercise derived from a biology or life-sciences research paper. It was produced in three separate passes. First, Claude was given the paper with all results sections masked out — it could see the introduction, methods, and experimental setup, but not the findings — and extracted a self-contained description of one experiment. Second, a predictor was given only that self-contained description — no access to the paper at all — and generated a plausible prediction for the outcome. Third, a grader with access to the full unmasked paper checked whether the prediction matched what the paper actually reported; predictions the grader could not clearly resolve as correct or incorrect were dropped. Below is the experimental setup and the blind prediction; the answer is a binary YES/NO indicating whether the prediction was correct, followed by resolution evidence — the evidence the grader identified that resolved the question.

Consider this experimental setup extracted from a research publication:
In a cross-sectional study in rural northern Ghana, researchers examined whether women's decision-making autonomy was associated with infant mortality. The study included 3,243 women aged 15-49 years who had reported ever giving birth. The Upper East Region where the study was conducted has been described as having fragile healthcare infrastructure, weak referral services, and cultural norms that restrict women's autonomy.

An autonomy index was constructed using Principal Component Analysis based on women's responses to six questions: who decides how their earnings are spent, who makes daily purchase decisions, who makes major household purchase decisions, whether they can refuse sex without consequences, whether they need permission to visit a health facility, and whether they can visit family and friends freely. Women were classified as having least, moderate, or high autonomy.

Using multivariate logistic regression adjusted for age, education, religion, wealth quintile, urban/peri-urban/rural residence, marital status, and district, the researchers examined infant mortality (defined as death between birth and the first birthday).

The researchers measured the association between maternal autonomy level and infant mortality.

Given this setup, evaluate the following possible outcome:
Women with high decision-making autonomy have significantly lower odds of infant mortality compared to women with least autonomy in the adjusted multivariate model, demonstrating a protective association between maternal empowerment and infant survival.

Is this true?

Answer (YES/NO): NO